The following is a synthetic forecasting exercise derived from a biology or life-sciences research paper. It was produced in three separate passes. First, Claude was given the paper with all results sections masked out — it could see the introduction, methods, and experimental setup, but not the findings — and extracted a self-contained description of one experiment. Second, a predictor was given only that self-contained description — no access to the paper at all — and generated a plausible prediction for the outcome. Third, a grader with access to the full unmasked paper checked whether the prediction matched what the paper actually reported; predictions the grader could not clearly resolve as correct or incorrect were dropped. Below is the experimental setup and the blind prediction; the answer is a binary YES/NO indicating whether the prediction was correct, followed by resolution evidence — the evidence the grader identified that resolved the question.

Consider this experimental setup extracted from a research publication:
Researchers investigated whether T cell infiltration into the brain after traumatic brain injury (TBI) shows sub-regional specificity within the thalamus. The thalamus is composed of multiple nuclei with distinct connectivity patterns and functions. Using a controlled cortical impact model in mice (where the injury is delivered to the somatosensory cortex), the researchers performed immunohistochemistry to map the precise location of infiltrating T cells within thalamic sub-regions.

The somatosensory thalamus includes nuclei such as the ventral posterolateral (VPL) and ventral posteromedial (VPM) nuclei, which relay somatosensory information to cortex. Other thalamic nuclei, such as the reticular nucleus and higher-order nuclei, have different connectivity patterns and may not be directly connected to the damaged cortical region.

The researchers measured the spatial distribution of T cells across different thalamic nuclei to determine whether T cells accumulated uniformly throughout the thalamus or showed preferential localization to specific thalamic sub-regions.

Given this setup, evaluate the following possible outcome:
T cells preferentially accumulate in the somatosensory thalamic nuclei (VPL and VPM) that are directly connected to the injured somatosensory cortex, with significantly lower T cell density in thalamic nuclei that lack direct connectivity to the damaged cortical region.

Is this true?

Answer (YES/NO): YES